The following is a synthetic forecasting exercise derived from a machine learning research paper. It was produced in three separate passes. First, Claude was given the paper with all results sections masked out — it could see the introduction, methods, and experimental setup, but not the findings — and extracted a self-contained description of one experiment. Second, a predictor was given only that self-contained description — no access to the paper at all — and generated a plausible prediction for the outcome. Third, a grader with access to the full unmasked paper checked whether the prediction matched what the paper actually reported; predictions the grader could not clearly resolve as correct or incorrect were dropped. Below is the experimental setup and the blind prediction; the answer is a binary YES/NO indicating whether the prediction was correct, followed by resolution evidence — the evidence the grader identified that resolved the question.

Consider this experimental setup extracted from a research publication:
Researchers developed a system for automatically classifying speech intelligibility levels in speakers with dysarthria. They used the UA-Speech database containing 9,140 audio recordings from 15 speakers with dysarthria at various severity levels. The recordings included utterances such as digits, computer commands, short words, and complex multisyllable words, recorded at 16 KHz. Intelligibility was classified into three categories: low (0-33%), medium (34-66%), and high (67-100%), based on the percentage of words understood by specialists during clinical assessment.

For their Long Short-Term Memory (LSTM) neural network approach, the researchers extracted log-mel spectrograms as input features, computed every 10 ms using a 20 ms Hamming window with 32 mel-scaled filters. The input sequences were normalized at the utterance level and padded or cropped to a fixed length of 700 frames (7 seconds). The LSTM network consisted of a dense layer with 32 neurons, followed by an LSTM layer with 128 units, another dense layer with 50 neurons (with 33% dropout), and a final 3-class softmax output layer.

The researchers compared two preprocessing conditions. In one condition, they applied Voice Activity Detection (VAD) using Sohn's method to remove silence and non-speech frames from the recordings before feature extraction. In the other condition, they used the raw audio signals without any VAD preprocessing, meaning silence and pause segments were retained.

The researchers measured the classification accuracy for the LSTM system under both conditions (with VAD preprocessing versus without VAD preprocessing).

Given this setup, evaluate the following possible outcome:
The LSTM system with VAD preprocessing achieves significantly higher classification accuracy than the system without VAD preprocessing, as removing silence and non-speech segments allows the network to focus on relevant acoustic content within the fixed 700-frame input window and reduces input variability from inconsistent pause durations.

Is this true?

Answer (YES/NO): NO